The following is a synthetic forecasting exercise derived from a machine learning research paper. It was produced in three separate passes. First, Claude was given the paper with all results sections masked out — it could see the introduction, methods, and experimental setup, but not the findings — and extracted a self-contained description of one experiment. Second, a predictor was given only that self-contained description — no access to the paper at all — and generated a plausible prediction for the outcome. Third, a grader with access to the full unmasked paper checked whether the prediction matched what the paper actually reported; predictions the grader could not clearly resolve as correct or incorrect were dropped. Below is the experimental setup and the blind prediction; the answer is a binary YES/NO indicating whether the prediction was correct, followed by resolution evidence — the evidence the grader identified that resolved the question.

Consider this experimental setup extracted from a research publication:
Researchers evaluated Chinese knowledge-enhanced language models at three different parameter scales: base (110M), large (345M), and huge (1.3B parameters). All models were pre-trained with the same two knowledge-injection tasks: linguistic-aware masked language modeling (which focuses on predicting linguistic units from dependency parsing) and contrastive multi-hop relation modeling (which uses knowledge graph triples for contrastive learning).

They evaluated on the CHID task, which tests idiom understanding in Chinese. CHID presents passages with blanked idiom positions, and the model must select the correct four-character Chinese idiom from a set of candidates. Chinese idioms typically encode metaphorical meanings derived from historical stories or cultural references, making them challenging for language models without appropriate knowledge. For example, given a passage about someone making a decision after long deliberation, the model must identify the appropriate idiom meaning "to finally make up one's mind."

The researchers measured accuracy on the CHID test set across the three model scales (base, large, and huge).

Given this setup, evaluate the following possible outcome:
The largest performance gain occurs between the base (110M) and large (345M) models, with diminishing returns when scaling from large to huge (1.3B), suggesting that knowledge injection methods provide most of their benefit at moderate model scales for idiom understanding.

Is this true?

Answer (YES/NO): NO